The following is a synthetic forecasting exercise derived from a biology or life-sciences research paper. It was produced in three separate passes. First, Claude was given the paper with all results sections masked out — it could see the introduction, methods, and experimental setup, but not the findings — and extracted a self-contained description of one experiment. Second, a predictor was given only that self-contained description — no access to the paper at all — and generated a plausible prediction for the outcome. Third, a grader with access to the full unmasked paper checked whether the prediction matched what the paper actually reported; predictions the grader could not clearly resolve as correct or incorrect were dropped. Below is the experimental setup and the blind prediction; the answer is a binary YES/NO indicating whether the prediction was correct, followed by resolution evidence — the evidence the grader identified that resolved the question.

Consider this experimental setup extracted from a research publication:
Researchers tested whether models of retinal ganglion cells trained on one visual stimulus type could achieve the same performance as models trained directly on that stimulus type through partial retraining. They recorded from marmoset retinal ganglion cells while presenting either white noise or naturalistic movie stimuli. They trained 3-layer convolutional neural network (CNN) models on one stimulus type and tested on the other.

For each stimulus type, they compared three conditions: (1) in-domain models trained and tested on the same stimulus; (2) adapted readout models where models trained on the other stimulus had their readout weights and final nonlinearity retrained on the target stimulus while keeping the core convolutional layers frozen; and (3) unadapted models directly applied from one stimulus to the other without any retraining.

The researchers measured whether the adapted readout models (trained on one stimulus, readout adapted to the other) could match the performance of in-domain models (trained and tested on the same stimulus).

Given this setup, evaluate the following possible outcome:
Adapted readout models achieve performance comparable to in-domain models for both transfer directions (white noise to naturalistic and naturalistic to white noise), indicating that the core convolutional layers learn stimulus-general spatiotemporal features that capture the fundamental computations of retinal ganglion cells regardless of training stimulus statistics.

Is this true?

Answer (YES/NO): NO